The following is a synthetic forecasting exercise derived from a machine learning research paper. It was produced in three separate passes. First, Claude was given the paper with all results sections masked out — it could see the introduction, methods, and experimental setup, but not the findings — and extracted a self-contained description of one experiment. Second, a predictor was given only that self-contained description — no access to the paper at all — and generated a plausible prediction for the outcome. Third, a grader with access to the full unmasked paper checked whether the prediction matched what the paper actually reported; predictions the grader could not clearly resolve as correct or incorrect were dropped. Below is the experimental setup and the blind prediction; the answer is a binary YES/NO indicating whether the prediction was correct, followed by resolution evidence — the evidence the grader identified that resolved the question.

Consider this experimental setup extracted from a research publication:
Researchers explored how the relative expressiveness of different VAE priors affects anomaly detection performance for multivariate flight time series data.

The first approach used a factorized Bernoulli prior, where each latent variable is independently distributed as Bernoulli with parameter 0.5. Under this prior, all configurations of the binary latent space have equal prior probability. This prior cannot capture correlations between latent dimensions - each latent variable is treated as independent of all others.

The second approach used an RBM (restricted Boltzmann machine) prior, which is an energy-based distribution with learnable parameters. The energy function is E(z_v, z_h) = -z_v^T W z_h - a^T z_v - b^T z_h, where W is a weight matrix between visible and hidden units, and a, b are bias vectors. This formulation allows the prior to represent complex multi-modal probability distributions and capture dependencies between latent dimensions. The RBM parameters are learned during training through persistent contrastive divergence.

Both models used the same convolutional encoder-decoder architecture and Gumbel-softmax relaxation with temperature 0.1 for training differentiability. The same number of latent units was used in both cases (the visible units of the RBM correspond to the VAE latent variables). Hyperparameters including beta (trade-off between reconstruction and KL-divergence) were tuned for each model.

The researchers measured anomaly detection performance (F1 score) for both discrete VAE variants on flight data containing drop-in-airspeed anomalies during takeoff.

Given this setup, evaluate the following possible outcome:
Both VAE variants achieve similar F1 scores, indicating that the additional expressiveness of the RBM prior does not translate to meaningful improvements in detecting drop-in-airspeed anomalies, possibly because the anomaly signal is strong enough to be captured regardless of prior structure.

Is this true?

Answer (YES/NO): NO